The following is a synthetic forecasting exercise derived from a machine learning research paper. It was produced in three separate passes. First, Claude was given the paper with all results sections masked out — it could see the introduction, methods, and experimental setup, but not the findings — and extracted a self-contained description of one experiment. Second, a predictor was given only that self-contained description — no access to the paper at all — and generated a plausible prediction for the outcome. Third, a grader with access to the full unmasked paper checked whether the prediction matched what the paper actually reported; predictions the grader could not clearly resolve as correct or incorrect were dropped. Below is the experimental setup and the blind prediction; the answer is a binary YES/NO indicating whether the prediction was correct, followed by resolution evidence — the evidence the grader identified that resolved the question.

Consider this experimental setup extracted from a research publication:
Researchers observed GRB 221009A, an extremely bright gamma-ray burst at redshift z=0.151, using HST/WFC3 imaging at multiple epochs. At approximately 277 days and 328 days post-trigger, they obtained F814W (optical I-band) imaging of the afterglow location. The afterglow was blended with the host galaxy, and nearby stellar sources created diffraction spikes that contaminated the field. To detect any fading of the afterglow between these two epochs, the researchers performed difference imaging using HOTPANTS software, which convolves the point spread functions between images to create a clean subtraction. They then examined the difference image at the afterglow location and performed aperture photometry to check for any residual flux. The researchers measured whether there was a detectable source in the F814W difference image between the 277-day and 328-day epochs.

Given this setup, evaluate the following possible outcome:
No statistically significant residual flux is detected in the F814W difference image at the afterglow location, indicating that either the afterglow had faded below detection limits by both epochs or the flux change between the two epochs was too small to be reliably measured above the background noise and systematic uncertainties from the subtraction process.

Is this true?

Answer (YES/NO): YES